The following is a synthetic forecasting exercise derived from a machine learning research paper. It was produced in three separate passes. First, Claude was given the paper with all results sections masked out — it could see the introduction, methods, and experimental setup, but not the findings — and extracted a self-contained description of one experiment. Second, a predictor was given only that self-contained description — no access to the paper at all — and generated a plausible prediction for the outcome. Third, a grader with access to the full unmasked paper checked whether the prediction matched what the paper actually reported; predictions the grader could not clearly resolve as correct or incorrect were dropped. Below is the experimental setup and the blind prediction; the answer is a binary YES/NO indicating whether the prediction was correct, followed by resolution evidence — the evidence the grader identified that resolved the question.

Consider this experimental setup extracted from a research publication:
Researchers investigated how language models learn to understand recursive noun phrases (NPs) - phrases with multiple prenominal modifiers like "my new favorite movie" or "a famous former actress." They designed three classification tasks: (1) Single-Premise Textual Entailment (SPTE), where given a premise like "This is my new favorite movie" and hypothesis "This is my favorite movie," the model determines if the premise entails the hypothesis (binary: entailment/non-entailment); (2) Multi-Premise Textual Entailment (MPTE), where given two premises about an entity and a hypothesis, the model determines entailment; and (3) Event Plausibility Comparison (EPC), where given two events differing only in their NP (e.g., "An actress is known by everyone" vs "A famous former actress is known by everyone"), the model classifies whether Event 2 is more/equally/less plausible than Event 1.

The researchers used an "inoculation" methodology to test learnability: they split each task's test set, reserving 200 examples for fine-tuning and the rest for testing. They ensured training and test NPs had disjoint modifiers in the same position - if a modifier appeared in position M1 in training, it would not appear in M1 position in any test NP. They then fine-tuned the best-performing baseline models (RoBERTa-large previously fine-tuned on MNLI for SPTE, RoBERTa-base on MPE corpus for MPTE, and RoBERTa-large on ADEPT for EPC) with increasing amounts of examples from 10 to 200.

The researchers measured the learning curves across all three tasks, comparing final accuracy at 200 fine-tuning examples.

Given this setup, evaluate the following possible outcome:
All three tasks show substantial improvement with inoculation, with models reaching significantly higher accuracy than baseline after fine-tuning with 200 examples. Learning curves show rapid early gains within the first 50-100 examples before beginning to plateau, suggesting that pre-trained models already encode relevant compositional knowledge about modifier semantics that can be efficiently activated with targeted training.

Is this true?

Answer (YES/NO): NO